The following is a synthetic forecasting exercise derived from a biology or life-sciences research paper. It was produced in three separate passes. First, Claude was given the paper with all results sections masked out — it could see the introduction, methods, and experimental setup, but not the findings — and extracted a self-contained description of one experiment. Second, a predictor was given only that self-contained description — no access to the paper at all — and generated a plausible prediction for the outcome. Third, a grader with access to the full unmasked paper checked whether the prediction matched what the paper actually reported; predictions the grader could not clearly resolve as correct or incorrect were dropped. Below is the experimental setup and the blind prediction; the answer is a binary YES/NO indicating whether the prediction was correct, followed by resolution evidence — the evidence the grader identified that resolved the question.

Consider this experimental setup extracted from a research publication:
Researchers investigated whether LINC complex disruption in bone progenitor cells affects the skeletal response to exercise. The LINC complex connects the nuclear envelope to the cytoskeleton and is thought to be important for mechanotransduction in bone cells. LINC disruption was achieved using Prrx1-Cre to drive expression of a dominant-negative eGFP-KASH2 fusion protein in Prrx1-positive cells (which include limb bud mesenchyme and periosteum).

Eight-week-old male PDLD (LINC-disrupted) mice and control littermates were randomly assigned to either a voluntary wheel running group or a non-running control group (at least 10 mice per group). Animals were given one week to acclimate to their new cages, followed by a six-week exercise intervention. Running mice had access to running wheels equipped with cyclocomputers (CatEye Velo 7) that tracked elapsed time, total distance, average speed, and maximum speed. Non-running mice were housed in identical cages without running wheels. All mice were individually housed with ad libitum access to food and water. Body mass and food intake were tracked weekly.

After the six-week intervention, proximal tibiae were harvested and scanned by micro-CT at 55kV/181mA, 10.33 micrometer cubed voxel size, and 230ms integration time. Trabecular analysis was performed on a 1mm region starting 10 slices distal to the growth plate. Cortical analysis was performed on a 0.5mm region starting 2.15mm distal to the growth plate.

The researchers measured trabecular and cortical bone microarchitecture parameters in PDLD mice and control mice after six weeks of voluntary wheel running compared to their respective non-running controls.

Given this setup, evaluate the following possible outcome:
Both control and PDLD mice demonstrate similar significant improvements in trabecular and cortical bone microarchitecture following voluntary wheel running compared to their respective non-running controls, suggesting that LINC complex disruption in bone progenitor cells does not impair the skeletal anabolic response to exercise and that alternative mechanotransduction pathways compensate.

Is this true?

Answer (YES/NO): NO